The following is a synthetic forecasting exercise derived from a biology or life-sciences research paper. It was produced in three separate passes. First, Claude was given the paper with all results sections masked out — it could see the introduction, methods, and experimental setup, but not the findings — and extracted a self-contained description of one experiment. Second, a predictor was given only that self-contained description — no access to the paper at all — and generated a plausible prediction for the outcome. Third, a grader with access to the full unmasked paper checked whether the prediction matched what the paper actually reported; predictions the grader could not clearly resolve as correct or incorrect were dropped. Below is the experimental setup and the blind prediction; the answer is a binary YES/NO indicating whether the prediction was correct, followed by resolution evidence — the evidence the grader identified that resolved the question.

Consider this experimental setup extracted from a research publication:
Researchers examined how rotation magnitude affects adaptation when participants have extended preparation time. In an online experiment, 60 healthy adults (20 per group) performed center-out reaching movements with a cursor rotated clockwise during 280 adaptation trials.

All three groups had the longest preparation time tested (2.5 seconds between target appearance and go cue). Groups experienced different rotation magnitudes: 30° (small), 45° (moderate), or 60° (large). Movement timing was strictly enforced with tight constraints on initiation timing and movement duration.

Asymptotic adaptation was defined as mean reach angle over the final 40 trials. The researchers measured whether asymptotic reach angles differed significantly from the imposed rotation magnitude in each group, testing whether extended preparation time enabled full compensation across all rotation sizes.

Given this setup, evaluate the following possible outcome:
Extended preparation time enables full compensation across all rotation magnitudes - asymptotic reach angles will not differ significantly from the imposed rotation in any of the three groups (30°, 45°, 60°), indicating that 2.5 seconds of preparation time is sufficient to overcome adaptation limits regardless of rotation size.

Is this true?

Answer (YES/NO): NO